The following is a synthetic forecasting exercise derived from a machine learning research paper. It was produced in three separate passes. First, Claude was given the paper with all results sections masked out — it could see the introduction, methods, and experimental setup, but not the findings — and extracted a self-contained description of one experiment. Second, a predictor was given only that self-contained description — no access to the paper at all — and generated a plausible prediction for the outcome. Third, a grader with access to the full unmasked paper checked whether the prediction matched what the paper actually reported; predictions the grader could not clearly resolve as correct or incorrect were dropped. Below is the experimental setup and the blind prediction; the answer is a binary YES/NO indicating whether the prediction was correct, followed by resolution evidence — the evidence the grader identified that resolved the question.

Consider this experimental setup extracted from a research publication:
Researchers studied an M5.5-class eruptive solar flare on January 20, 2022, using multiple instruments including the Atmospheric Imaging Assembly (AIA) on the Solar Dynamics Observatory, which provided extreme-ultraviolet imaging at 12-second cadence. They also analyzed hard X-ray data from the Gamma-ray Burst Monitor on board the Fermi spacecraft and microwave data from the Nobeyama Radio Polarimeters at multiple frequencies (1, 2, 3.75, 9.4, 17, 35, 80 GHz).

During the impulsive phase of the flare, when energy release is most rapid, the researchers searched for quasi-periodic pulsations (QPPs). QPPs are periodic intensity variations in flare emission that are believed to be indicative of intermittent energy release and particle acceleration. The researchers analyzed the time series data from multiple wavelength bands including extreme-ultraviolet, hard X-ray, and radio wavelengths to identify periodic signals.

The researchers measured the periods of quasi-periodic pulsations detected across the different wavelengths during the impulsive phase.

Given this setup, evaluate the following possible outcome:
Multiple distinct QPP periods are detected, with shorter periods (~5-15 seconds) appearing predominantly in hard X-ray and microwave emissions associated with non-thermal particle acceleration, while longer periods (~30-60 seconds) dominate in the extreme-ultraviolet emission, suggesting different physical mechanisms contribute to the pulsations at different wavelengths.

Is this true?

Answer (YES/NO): NO